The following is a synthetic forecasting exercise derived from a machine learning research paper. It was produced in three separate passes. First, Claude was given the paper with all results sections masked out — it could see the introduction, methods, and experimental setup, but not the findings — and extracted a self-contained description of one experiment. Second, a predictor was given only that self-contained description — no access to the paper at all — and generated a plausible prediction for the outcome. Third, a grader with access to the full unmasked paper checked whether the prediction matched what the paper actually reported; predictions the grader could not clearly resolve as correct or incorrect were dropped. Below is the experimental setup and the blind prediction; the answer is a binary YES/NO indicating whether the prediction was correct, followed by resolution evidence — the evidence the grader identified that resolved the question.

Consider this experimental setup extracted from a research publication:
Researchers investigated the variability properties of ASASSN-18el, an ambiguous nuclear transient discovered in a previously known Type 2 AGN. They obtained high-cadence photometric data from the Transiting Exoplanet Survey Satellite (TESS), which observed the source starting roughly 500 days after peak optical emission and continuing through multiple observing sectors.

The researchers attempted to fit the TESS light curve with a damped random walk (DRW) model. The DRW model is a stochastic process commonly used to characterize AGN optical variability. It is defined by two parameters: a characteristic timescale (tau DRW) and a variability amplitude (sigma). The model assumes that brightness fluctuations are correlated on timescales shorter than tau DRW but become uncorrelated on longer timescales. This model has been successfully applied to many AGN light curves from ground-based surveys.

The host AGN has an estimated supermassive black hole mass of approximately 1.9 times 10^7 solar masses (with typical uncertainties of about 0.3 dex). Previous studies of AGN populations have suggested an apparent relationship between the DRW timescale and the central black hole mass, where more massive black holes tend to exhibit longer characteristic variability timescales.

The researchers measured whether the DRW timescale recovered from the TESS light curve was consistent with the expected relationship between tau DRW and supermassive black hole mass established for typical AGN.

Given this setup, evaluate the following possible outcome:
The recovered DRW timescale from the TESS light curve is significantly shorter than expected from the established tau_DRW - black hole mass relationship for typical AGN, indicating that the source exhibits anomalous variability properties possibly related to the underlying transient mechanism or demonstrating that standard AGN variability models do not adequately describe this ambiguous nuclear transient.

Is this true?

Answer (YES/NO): NO